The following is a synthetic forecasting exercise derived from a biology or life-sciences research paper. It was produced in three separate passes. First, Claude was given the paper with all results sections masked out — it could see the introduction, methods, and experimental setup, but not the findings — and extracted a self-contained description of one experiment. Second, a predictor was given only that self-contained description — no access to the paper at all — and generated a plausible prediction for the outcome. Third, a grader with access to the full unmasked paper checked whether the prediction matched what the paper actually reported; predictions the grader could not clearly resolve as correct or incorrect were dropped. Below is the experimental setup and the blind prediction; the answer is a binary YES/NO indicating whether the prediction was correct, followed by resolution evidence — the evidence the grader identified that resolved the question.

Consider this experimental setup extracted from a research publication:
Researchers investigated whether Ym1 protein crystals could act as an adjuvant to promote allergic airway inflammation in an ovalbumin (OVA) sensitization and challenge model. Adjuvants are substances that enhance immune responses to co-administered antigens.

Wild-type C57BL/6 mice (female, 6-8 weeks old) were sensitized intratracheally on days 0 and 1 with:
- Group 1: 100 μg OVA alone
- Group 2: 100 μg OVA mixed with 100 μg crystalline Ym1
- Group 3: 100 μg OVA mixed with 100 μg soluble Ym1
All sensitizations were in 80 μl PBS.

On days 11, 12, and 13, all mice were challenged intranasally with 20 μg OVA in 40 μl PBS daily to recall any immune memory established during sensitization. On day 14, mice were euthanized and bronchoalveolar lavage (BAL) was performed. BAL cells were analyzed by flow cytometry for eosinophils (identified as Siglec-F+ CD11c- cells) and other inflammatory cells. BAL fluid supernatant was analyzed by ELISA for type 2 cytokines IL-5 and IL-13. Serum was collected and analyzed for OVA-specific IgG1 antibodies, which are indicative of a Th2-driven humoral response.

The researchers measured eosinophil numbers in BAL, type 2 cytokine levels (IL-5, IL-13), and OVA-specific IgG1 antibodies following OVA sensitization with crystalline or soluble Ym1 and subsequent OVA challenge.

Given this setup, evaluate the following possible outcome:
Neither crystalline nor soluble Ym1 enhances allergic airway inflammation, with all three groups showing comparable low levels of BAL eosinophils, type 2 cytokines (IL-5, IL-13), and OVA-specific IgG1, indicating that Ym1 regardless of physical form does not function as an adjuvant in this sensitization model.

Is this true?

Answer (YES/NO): NO